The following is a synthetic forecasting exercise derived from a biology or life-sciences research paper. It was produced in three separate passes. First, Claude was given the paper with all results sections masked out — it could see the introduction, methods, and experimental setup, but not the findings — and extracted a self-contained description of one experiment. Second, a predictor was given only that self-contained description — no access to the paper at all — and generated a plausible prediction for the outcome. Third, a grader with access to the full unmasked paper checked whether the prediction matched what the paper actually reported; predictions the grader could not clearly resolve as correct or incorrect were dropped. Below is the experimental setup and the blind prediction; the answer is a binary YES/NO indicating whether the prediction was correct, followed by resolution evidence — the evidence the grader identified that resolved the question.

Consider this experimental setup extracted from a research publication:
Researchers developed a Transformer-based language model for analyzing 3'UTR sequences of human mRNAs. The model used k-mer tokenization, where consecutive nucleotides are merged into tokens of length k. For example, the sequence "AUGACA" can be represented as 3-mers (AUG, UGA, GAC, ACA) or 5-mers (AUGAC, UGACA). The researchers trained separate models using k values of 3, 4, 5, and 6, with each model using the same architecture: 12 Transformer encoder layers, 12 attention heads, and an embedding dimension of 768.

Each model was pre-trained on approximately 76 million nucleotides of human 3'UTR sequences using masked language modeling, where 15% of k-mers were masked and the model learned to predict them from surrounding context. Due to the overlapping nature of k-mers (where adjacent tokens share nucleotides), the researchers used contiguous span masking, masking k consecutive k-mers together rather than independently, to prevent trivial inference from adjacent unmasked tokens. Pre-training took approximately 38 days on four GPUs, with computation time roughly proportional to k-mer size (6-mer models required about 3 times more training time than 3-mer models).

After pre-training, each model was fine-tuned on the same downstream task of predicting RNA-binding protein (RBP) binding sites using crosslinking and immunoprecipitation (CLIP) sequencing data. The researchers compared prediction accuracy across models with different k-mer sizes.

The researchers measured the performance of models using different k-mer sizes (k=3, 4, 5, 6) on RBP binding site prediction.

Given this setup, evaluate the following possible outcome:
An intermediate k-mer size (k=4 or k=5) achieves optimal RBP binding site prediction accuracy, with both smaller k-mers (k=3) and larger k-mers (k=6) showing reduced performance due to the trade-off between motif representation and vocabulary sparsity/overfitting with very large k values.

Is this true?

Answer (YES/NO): NO